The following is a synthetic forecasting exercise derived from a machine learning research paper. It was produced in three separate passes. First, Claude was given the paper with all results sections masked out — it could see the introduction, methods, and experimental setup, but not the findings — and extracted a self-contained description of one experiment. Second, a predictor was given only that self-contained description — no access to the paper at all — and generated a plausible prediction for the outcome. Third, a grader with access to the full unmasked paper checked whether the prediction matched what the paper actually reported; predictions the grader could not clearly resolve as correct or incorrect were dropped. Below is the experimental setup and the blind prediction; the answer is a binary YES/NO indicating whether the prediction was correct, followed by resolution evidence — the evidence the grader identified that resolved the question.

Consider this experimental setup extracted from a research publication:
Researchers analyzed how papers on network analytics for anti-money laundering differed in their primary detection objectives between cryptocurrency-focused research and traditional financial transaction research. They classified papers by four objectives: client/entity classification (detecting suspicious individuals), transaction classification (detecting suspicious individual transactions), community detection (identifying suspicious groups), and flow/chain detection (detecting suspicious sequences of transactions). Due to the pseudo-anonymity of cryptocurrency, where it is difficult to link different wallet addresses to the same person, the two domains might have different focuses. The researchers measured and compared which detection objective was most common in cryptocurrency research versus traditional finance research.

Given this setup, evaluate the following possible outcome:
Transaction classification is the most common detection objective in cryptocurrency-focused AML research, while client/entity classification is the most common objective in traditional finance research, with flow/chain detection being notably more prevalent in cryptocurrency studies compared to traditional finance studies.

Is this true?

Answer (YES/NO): NO